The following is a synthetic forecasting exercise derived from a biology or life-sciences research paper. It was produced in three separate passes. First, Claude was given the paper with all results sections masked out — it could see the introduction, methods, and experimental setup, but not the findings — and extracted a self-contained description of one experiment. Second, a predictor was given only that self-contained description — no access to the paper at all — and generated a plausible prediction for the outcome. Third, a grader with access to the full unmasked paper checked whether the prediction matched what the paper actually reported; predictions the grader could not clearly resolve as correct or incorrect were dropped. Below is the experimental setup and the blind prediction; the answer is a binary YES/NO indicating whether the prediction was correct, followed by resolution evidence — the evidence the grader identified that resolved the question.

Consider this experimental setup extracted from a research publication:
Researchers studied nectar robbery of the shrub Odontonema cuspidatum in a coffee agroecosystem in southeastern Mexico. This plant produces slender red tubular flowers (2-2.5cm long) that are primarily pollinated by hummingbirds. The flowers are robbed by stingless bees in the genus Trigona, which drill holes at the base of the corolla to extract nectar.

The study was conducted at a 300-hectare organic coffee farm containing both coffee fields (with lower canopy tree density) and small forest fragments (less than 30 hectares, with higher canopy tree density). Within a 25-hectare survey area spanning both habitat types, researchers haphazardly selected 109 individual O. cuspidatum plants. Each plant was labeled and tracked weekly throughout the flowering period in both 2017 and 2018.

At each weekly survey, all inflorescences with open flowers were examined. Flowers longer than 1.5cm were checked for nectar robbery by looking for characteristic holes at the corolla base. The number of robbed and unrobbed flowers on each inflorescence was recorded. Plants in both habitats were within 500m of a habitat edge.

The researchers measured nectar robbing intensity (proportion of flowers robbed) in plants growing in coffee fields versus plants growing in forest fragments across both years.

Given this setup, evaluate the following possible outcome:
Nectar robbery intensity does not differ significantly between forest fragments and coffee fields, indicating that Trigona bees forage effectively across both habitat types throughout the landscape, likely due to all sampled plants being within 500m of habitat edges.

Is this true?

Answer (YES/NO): NO